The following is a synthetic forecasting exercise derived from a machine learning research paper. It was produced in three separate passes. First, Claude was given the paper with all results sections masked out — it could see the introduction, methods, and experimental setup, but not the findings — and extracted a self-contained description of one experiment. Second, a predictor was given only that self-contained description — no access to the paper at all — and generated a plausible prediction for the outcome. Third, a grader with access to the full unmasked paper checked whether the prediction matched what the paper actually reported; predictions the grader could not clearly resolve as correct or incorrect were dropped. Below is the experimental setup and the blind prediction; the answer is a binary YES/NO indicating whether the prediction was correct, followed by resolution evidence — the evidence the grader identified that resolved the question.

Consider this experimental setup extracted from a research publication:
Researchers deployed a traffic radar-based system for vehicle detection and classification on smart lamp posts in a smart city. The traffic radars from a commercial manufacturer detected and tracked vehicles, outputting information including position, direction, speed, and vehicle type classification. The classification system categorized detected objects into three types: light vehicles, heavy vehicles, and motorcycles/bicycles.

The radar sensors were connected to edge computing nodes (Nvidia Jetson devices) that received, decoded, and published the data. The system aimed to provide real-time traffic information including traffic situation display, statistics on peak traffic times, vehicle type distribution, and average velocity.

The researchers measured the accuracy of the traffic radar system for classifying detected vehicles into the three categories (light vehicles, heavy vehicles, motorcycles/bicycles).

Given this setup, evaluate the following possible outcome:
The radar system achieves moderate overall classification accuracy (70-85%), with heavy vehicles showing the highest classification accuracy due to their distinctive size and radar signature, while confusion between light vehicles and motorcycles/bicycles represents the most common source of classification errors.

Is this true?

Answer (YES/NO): NO